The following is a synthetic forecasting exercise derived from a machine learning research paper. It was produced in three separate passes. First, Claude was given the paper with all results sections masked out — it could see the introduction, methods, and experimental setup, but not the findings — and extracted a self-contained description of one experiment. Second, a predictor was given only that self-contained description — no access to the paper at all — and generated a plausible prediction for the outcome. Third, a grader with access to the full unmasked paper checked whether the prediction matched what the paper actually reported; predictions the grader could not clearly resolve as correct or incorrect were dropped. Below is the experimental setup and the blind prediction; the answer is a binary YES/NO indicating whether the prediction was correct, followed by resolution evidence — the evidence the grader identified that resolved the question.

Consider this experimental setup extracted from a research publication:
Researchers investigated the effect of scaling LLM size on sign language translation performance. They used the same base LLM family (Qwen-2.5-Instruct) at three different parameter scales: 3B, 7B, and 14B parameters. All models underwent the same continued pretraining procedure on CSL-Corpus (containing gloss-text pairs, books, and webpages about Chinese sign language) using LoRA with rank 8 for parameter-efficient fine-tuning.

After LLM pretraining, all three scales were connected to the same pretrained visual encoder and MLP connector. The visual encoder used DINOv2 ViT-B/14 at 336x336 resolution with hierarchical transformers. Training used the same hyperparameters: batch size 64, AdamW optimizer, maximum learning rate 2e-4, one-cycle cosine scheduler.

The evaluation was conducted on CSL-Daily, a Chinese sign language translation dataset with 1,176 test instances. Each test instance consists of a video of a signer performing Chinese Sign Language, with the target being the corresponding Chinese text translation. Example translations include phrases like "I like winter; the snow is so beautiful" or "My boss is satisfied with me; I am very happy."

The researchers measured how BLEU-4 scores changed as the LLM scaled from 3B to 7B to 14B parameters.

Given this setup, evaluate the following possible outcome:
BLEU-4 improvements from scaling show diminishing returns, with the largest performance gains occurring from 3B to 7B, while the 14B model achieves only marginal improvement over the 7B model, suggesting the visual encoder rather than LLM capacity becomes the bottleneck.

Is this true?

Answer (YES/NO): NO